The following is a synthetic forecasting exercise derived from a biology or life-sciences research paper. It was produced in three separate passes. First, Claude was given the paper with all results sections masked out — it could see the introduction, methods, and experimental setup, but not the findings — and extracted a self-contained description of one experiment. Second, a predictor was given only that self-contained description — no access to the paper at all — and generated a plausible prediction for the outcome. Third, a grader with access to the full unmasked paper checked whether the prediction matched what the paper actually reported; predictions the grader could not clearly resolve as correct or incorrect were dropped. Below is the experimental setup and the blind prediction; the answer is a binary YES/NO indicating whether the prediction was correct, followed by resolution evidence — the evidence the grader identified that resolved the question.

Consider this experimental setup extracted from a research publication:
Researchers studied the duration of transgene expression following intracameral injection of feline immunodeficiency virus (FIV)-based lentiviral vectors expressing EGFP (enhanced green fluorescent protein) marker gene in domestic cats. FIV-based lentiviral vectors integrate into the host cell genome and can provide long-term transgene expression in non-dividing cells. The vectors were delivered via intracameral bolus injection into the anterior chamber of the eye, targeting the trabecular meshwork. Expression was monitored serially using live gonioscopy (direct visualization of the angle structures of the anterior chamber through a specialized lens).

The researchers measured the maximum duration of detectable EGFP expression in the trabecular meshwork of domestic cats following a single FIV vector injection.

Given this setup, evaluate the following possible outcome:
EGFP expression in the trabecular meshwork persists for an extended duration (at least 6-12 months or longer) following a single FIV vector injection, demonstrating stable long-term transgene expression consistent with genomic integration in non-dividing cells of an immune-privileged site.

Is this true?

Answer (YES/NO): YES